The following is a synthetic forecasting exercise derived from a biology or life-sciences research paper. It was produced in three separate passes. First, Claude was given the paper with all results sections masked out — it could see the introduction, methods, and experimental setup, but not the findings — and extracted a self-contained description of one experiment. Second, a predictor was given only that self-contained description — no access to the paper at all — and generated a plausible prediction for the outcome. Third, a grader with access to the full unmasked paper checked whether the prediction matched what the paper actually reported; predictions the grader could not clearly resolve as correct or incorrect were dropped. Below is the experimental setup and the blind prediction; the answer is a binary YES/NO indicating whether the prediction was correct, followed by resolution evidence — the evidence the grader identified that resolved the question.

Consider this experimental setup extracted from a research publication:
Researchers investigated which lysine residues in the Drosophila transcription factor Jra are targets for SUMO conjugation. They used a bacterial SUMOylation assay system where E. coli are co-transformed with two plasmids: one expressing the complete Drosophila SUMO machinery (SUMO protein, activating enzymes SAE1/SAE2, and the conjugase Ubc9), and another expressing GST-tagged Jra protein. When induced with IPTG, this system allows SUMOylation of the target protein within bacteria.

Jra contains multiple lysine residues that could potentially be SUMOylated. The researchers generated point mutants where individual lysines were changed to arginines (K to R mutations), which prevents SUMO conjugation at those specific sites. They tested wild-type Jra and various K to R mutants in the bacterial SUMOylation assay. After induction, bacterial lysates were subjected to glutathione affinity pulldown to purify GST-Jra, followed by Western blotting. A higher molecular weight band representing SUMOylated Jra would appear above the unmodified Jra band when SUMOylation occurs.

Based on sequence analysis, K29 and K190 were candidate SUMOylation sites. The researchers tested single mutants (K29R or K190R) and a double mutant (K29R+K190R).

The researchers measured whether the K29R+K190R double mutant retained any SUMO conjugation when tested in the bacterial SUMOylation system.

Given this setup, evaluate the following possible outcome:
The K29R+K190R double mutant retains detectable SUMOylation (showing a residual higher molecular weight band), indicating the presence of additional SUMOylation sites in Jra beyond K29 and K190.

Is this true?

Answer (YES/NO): NO